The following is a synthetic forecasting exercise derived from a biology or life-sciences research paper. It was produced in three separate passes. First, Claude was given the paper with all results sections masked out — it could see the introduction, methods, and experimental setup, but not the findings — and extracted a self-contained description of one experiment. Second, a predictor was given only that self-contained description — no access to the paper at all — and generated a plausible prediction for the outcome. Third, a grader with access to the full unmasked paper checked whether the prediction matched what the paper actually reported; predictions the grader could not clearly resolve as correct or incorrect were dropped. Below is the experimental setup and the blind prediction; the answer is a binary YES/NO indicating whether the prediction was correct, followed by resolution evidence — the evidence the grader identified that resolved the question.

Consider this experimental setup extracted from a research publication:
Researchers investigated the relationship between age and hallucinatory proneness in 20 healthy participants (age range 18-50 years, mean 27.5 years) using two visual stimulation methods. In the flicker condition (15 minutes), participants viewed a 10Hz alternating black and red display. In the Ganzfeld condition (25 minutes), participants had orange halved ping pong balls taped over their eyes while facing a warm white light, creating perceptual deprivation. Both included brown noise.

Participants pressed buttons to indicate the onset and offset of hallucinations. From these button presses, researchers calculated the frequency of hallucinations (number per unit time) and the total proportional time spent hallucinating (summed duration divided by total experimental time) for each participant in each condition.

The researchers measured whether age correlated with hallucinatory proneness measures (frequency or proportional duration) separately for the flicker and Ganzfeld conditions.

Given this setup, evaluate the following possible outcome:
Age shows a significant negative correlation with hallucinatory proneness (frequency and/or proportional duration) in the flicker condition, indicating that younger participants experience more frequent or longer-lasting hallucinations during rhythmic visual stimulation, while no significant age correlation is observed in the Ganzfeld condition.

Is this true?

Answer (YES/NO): NO